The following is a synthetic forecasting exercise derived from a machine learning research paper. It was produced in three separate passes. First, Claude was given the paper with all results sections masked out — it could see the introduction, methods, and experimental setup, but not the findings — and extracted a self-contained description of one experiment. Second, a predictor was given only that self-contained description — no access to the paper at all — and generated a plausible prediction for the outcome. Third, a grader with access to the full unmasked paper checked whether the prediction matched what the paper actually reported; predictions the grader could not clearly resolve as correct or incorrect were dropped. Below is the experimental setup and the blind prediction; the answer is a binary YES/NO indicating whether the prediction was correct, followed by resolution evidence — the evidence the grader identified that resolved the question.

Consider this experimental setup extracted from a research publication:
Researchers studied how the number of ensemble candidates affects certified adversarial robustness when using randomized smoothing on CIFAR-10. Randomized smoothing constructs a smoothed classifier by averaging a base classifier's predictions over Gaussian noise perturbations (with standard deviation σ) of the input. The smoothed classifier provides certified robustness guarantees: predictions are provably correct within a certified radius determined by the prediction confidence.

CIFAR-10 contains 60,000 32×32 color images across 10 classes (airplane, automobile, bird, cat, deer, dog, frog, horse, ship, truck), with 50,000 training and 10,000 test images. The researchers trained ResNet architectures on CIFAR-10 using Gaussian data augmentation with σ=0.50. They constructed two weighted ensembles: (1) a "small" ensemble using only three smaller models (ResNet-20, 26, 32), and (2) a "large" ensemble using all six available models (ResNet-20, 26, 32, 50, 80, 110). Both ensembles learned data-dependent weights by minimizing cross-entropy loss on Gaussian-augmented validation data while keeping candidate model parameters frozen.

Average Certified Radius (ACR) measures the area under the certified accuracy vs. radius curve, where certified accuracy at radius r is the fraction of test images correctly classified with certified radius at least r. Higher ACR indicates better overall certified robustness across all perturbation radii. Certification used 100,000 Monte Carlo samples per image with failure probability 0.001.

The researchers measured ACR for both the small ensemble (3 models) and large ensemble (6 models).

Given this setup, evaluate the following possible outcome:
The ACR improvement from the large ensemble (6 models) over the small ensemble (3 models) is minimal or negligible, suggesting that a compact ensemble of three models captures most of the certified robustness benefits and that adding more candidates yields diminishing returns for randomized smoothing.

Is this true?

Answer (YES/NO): NO